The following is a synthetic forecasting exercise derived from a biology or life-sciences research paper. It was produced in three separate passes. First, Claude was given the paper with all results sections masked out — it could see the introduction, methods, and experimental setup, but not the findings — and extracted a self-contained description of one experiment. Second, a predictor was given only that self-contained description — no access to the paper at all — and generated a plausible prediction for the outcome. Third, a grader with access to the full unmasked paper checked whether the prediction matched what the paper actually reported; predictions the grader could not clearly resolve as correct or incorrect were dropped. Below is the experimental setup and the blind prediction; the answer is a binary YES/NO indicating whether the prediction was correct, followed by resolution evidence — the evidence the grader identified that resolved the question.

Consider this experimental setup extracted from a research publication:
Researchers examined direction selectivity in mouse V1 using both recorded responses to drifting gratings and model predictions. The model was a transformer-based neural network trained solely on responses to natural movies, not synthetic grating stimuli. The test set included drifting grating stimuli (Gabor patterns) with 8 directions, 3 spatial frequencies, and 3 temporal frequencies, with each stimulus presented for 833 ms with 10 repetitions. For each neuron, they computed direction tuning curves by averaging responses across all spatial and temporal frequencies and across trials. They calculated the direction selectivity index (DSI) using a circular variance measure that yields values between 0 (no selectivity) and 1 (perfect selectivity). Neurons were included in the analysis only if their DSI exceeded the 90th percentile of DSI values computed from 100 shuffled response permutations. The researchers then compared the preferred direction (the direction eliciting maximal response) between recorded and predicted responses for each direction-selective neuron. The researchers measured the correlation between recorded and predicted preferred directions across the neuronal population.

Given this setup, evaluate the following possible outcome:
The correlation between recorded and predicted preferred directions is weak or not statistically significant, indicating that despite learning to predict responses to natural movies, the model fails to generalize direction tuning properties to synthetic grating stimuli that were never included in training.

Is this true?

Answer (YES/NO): NO